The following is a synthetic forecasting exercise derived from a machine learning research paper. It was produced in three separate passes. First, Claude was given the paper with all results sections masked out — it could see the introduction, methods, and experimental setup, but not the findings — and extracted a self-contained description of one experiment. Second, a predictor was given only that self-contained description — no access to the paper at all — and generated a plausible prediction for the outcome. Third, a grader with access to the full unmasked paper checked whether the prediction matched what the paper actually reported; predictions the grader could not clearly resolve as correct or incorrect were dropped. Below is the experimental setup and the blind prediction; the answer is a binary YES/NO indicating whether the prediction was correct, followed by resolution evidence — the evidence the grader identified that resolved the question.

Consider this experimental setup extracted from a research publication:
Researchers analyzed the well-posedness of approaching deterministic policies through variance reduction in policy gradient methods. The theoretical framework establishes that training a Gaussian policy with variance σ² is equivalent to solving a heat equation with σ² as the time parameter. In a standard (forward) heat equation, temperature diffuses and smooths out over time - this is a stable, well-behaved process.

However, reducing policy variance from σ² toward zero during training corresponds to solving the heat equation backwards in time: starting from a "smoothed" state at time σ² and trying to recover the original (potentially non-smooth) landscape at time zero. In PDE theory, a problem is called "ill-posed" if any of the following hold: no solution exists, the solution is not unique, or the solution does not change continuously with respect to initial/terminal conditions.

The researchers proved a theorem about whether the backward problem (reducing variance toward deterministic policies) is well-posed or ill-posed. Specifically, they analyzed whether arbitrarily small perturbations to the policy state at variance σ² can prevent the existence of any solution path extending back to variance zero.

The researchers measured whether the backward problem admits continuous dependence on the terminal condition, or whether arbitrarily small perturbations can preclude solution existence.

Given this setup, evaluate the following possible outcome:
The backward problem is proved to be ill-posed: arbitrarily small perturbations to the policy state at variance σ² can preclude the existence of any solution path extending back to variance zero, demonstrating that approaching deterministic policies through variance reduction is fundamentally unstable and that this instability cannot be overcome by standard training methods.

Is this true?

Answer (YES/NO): YES